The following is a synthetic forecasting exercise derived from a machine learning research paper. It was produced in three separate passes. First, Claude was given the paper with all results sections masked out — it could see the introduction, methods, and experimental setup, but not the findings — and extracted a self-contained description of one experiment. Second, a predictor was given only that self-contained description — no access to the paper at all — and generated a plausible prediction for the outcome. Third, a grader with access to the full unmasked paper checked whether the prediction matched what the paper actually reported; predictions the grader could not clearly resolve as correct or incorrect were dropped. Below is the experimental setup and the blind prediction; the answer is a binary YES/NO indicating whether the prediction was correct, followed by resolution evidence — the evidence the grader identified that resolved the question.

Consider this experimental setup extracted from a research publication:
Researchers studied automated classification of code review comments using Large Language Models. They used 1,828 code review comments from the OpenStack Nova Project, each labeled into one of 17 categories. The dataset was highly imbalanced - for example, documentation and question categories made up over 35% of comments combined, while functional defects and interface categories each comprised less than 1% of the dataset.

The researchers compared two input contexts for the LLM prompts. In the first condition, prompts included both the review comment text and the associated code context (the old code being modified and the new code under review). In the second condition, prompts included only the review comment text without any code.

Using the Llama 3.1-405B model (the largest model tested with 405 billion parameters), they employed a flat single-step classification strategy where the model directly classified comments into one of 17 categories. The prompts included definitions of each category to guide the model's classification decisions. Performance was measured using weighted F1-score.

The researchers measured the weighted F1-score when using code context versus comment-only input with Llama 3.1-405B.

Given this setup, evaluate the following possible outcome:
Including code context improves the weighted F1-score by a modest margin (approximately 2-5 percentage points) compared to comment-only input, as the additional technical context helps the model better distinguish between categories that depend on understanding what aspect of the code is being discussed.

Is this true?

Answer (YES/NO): NO